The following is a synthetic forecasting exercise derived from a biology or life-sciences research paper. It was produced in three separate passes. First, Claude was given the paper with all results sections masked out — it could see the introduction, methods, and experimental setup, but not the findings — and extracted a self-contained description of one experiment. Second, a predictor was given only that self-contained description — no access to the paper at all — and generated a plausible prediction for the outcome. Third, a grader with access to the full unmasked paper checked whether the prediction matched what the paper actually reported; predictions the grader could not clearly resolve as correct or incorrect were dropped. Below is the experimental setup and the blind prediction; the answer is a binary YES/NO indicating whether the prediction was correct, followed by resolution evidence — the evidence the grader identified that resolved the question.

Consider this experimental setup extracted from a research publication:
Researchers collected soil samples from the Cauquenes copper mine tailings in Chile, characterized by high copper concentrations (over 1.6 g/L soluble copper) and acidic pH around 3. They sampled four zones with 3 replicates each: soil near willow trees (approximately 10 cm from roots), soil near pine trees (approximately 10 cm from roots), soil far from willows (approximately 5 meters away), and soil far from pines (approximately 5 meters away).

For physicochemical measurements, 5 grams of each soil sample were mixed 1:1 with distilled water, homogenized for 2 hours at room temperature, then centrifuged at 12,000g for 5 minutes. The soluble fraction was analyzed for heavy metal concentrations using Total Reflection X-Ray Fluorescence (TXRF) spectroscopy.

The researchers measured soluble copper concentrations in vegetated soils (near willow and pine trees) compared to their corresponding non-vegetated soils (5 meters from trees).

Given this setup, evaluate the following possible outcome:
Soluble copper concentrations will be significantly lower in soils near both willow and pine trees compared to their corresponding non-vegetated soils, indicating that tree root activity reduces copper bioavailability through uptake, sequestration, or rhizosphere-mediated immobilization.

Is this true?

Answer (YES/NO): YES